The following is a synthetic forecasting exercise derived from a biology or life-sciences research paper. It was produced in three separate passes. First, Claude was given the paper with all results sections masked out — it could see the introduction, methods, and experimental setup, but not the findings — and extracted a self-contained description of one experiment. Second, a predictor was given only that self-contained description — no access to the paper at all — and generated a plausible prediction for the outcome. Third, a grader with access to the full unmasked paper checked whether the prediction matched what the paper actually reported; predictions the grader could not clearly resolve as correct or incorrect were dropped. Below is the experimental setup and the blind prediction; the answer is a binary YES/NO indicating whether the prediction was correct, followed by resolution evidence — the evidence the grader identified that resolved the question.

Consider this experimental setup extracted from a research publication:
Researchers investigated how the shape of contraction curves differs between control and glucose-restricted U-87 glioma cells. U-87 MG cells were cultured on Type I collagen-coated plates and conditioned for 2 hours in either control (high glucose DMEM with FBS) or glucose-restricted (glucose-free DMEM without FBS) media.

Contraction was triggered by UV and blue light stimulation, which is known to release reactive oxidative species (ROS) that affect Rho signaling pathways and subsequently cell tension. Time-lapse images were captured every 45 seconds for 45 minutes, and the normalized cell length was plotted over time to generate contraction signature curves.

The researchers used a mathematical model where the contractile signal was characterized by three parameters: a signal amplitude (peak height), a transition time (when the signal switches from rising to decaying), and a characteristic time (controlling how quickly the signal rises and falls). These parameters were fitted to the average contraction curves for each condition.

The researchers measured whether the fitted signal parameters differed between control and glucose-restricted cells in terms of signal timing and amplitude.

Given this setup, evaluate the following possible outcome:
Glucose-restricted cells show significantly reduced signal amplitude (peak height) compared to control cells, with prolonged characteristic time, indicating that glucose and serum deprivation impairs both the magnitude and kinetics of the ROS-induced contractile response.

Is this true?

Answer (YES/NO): NO